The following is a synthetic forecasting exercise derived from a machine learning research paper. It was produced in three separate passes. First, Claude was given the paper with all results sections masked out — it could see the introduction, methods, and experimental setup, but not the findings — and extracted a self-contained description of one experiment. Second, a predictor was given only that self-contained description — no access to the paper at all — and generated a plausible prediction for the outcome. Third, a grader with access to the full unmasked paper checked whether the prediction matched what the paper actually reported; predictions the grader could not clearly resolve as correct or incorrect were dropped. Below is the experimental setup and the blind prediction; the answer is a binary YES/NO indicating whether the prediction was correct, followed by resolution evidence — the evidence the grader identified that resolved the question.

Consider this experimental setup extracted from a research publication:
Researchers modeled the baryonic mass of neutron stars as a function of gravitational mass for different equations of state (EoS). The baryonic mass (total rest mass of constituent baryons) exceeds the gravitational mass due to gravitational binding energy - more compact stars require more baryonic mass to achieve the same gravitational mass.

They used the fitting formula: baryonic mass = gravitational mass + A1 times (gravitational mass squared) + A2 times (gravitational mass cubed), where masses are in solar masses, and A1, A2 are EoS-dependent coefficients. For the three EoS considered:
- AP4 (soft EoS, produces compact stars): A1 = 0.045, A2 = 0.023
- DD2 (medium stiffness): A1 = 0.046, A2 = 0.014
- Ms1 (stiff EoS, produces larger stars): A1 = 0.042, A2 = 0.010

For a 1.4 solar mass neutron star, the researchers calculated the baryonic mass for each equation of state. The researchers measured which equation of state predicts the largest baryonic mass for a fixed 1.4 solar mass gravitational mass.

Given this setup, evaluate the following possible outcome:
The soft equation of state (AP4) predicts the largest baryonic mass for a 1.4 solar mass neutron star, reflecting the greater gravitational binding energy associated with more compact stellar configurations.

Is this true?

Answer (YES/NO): YES